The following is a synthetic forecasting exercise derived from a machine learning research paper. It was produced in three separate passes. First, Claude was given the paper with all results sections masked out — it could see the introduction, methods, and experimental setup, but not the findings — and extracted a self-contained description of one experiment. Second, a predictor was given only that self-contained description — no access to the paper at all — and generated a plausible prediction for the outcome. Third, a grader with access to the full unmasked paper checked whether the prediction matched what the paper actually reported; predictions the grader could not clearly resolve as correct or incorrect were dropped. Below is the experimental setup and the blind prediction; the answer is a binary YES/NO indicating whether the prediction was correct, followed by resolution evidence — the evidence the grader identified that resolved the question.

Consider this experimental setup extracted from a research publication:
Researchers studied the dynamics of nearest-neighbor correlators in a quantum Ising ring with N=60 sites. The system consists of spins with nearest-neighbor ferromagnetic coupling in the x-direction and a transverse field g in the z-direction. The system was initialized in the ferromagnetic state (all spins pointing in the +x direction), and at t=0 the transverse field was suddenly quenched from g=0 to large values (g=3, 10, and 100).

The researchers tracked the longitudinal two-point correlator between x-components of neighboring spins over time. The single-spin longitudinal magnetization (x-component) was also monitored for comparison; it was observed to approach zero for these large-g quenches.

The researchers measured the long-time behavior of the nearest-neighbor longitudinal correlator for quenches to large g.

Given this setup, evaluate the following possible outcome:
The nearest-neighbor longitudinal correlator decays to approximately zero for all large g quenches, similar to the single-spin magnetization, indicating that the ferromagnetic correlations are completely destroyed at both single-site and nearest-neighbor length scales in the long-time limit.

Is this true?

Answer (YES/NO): NO